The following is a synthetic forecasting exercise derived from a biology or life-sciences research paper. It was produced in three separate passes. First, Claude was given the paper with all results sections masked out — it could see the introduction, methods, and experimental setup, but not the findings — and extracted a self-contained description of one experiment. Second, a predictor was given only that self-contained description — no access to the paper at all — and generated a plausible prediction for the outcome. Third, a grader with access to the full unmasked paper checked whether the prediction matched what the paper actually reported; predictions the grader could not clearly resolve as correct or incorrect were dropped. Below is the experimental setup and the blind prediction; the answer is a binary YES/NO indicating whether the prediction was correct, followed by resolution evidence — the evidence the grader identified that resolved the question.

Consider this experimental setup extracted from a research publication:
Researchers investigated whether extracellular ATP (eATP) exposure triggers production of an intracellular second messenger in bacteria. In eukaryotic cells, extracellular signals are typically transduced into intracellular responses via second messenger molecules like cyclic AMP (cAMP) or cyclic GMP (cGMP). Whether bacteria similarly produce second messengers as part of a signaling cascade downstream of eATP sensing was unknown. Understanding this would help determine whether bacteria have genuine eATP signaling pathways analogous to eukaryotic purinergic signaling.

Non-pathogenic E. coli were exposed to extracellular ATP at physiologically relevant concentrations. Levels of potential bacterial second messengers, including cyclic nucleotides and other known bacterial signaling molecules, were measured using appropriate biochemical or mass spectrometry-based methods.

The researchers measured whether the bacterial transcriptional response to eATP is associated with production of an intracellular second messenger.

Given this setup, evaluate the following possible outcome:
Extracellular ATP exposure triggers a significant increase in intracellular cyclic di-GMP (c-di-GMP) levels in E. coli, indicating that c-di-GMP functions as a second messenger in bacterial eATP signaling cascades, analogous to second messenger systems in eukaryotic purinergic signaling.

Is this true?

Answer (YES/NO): NO